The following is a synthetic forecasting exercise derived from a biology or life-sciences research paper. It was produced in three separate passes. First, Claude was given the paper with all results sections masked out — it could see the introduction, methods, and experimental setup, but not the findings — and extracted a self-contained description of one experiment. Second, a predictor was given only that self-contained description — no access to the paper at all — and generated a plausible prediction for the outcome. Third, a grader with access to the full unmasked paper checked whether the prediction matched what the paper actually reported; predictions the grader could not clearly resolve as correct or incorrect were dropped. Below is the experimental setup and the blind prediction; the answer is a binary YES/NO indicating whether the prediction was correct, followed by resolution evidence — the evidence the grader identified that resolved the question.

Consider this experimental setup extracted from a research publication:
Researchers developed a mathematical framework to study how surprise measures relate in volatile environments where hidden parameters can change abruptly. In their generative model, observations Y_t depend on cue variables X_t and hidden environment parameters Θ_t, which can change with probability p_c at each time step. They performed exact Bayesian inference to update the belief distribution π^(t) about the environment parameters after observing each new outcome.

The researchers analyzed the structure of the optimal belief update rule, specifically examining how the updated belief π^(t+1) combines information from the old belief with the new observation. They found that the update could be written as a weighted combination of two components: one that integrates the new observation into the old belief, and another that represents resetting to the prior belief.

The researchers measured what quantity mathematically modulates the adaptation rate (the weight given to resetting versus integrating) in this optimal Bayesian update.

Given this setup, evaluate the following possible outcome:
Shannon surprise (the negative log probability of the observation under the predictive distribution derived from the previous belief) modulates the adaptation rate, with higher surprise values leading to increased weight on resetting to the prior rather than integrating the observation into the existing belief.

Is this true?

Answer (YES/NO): NO